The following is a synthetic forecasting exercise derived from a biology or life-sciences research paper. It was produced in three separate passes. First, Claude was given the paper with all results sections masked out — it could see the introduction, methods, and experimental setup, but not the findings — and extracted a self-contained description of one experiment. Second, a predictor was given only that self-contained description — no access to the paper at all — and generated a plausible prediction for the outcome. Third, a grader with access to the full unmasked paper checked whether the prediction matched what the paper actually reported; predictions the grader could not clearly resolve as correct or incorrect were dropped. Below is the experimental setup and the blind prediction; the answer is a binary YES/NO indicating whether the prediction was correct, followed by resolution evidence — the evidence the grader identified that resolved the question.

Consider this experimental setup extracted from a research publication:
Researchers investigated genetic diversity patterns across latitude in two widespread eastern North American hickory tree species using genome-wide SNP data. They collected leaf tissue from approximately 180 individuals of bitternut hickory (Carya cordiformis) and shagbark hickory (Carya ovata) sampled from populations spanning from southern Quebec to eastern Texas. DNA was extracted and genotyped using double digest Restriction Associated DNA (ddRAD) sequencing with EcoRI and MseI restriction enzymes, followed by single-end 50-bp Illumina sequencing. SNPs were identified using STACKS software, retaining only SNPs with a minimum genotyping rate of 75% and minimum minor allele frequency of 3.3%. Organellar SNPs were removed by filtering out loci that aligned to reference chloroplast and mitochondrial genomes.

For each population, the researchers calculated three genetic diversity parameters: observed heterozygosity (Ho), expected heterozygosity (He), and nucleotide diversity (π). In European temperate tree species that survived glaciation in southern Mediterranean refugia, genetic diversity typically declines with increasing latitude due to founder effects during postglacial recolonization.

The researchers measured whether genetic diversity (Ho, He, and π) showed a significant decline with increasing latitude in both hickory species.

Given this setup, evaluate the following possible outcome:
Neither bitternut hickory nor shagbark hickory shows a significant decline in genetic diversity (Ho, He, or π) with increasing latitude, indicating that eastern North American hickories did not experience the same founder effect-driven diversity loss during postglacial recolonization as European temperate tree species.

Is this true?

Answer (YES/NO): YES